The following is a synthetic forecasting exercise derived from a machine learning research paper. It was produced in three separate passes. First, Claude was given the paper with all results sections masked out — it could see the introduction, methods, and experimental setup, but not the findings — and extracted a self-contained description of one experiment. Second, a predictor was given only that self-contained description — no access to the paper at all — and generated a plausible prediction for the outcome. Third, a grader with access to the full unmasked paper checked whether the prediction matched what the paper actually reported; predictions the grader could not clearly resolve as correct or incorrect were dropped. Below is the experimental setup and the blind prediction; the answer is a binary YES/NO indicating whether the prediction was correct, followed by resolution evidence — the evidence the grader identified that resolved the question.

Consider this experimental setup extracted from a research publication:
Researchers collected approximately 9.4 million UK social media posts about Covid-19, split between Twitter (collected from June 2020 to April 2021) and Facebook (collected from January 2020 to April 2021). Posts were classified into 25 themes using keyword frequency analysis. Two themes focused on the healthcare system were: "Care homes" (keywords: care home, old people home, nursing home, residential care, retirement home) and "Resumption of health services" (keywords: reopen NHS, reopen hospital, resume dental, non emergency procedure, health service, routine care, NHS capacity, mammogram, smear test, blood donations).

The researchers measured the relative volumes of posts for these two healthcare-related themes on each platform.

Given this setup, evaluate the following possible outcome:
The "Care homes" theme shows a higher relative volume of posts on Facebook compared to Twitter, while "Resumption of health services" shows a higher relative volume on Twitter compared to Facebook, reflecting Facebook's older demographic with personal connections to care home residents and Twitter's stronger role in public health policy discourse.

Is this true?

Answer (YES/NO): NO